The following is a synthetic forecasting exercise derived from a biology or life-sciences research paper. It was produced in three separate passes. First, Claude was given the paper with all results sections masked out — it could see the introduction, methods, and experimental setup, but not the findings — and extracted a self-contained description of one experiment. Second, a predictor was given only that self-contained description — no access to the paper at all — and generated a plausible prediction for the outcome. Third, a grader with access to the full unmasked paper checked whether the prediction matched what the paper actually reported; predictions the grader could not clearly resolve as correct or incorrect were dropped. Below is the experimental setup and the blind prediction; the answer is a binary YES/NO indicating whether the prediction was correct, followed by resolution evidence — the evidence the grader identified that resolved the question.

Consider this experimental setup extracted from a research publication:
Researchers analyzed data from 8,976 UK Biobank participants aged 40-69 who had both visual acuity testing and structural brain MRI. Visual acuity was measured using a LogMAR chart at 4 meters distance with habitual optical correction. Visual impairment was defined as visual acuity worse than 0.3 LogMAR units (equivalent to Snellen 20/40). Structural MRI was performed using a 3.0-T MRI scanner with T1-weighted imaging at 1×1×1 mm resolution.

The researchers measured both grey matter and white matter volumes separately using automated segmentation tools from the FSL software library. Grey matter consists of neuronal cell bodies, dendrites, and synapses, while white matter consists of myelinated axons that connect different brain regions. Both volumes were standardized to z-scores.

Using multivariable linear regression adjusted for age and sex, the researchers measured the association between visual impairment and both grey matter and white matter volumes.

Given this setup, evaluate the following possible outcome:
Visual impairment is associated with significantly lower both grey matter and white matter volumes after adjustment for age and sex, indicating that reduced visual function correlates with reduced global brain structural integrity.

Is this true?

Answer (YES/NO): YES